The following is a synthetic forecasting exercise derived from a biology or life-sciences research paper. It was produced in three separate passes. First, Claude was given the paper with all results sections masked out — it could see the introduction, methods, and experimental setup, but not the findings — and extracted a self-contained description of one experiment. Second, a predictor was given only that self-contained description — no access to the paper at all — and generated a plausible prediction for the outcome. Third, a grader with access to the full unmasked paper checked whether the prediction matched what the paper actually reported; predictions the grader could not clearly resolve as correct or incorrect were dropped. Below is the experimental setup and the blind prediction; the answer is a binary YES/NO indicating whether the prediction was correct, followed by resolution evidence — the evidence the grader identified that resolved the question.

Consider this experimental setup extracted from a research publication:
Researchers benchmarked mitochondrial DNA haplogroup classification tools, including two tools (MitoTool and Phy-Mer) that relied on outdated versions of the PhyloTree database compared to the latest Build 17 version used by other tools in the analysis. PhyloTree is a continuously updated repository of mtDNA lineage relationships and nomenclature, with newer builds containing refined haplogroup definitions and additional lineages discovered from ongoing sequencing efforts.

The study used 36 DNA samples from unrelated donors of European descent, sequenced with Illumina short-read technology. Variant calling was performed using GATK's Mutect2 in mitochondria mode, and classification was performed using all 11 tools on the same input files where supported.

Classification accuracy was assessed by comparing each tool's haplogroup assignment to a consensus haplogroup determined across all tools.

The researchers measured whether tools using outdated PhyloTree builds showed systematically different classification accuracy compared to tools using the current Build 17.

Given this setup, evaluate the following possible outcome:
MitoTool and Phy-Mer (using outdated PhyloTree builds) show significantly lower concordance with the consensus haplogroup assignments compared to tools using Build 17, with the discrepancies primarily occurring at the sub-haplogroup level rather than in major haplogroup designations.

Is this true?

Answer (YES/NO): NO